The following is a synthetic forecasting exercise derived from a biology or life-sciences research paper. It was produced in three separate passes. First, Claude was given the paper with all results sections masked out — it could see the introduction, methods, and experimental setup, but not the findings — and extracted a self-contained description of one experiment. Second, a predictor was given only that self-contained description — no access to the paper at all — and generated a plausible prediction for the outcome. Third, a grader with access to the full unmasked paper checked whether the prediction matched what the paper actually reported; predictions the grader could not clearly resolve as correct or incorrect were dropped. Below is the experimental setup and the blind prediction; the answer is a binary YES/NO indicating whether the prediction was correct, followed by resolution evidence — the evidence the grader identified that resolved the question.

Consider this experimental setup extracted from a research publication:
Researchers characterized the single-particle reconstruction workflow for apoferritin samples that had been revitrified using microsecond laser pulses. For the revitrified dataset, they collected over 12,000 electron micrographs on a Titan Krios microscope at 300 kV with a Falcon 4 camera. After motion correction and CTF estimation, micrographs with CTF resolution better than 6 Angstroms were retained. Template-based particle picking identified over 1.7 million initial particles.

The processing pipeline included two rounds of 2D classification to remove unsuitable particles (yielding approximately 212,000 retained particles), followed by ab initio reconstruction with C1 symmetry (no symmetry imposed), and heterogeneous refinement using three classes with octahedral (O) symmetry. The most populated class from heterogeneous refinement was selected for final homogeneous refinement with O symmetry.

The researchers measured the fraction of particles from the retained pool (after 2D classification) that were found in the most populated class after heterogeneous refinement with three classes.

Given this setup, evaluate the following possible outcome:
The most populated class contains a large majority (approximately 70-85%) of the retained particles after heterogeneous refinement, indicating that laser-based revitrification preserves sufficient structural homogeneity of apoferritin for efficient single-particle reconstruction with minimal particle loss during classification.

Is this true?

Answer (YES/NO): YES